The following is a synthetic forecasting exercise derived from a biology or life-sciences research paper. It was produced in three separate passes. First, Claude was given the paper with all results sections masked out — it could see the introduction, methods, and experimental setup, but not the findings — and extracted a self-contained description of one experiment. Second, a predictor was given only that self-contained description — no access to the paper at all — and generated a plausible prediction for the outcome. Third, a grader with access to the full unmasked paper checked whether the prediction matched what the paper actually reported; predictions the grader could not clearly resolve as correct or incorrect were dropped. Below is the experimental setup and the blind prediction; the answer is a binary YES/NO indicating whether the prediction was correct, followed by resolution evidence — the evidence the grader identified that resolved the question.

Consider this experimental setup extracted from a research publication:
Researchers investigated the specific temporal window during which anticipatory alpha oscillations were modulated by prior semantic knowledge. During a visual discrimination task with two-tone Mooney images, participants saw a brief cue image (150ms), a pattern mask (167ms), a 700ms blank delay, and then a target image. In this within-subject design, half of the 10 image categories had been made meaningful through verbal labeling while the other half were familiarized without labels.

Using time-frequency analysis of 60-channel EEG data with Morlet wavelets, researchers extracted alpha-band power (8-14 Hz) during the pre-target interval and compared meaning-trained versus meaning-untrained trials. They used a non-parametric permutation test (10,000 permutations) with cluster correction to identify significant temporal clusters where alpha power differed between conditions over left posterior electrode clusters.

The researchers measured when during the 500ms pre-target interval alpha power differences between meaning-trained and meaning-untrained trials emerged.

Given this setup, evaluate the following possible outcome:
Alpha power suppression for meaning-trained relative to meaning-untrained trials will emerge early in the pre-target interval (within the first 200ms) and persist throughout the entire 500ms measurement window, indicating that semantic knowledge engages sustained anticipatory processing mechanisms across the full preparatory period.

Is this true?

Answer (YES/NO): NO